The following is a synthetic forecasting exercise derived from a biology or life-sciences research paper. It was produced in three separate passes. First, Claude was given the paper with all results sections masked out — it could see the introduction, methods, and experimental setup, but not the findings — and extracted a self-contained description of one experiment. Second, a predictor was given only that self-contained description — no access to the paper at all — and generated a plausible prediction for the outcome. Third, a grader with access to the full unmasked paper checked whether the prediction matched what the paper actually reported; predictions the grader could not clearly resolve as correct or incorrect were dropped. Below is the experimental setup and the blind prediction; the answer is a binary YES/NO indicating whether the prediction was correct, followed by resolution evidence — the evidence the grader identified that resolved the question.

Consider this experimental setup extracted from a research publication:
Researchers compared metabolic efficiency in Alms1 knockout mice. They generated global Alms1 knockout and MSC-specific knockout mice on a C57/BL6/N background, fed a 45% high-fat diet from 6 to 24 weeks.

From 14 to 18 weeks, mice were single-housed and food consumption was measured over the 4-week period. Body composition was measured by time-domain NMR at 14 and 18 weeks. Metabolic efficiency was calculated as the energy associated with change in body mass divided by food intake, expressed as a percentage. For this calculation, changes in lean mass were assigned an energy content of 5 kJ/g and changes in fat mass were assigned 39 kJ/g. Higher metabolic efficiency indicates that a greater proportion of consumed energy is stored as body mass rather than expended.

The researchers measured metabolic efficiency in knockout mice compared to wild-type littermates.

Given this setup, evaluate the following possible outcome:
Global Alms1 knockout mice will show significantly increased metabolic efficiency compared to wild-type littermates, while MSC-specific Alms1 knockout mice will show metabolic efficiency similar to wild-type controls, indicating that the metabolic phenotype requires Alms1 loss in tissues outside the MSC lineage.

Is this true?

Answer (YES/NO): NO